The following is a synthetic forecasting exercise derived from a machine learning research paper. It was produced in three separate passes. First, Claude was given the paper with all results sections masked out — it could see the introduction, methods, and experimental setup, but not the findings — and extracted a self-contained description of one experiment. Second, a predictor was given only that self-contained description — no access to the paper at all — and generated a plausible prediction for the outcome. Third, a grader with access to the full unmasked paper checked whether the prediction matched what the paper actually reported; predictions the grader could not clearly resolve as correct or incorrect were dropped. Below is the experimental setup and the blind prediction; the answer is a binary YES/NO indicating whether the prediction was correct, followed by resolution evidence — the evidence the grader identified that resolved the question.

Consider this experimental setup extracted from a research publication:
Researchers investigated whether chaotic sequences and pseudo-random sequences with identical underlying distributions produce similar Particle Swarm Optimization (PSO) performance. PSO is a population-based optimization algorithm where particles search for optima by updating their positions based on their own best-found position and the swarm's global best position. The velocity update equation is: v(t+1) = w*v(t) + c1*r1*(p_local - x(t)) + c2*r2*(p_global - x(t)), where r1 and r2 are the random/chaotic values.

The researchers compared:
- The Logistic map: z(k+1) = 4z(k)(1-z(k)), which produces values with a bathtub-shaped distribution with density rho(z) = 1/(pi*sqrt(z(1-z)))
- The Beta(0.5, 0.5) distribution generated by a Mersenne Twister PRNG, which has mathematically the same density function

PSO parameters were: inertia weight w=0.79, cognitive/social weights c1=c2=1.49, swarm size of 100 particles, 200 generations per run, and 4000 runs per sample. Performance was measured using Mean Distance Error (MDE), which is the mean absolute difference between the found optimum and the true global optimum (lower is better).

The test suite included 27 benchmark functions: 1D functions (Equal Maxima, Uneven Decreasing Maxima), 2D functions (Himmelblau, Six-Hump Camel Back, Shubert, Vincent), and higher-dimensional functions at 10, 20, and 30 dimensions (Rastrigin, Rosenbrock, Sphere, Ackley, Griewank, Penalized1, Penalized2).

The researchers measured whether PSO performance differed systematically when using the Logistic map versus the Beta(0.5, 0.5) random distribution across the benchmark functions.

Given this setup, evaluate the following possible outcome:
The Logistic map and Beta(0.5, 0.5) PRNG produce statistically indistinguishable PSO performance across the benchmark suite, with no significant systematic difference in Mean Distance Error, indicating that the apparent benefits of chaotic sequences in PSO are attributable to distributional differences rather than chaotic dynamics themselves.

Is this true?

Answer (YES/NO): NO